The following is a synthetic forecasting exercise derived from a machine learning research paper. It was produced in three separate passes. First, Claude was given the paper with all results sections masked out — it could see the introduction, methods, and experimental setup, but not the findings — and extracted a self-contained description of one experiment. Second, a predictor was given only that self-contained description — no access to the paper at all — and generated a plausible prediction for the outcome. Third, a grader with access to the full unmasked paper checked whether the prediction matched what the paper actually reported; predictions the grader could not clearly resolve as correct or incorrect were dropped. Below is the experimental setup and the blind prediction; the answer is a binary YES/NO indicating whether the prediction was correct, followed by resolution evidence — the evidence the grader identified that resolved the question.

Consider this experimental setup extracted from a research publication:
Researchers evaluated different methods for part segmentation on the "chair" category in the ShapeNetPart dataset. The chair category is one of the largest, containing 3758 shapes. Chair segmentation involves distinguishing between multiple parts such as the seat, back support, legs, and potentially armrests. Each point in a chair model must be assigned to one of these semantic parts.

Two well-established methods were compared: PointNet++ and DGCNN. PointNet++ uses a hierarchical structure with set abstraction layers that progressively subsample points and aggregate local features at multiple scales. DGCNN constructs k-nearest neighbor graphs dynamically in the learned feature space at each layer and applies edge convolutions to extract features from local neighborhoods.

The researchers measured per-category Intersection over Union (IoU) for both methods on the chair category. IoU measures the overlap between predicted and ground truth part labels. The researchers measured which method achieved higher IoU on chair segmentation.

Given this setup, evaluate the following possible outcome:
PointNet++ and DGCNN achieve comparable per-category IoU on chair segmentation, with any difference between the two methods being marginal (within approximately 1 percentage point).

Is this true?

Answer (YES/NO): YES